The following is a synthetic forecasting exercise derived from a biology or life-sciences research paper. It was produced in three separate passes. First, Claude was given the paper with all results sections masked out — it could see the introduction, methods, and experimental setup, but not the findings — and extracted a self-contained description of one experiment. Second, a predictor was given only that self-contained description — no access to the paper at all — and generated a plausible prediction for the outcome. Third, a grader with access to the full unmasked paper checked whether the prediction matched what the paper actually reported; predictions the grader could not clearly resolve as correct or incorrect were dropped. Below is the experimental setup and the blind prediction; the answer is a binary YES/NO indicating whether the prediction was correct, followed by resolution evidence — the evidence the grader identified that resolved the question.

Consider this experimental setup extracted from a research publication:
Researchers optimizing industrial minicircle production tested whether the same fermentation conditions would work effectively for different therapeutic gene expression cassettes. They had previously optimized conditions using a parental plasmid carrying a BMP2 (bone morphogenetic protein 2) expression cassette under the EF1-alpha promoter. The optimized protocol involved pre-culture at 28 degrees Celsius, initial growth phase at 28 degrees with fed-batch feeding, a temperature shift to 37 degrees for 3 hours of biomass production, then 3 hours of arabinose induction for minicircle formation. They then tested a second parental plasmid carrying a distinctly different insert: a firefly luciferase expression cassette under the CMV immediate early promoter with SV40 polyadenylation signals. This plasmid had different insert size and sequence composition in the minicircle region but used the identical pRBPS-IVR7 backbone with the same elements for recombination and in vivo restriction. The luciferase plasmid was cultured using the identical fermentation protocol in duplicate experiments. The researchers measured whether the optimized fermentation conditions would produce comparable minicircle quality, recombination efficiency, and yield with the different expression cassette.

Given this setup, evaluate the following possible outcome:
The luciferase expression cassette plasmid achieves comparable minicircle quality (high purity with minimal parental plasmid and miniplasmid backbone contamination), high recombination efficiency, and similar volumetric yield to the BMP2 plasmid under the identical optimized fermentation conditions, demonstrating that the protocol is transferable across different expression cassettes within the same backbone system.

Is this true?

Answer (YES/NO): NO